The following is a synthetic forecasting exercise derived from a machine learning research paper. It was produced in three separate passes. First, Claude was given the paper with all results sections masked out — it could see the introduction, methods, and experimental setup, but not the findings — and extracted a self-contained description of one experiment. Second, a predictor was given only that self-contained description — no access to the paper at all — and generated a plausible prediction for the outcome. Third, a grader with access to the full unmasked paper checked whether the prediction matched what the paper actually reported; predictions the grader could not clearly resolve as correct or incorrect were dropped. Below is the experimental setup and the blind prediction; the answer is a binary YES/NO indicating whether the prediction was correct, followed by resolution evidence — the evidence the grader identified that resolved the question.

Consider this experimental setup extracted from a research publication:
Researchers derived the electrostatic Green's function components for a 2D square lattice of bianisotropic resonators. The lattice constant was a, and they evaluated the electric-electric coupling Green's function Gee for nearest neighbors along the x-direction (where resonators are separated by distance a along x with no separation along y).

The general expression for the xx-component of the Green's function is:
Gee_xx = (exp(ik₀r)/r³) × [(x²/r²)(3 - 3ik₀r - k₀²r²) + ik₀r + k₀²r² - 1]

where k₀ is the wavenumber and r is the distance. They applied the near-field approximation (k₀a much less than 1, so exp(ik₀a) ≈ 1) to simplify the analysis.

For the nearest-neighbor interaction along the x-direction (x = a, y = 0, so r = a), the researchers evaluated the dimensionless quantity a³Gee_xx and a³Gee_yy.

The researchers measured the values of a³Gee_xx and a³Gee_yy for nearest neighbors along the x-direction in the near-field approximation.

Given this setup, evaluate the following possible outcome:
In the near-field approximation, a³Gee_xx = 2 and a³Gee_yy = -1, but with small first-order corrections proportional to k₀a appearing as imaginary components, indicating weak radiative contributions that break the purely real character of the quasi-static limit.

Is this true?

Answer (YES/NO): NO